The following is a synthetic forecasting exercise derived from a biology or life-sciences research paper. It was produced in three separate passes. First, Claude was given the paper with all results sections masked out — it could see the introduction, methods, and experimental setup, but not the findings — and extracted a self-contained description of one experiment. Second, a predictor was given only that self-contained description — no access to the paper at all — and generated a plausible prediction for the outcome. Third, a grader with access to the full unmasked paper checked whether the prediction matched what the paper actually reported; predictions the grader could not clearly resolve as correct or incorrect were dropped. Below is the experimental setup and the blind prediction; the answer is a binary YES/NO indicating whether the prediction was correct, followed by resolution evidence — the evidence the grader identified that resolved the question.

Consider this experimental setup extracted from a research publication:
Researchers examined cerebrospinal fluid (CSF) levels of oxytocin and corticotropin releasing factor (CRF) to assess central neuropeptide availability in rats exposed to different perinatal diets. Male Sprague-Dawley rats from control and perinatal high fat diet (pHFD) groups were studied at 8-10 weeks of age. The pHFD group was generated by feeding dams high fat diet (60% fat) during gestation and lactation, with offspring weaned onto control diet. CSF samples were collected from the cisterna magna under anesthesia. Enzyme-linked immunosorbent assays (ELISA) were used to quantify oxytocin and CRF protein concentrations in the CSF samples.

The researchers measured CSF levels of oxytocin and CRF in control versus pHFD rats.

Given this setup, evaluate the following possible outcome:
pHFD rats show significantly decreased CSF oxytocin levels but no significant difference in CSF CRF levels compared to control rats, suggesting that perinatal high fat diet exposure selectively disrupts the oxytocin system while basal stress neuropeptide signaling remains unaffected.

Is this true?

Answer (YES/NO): NO